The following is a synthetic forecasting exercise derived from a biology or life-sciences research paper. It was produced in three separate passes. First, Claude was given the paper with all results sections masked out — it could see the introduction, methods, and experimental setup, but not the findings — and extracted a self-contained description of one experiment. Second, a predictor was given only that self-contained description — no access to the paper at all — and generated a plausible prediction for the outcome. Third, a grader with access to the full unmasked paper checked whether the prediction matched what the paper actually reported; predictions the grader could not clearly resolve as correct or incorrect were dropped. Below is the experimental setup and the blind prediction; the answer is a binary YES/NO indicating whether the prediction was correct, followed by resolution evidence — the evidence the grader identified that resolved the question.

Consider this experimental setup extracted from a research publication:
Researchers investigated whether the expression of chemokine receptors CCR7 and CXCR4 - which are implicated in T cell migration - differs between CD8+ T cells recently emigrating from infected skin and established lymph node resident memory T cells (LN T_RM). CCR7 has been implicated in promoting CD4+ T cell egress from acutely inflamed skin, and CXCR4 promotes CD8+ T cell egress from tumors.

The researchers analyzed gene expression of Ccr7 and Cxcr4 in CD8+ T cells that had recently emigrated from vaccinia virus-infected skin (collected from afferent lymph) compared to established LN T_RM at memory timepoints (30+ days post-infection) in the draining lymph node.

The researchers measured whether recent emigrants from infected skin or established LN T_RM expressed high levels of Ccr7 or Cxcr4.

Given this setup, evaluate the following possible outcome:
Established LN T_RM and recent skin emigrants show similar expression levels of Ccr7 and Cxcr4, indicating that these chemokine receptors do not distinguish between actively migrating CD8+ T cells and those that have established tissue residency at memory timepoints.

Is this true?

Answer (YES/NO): YES